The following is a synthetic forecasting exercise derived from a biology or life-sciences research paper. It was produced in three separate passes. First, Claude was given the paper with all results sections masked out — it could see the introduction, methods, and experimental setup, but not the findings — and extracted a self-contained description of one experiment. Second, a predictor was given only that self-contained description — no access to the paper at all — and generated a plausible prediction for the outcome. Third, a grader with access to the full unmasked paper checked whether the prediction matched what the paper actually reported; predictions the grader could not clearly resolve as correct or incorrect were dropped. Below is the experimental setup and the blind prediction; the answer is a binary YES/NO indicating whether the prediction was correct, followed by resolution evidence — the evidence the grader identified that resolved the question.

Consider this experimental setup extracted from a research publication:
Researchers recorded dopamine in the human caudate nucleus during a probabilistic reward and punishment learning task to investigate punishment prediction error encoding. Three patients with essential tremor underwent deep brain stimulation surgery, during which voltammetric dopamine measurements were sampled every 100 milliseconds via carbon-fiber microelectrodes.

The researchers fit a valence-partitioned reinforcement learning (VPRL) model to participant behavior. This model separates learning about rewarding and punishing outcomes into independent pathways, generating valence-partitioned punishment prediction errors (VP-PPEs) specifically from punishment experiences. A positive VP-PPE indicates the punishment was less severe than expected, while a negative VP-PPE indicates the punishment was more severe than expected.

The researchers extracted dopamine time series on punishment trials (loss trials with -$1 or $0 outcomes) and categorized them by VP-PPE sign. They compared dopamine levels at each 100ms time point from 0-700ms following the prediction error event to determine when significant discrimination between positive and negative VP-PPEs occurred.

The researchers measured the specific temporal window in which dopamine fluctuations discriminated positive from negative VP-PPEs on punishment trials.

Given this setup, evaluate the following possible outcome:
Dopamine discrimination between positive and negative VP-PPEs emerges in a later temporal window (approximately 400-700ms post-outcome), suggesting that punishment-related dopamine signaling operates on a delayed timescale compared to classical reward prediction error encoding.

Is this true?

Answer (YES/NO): YES